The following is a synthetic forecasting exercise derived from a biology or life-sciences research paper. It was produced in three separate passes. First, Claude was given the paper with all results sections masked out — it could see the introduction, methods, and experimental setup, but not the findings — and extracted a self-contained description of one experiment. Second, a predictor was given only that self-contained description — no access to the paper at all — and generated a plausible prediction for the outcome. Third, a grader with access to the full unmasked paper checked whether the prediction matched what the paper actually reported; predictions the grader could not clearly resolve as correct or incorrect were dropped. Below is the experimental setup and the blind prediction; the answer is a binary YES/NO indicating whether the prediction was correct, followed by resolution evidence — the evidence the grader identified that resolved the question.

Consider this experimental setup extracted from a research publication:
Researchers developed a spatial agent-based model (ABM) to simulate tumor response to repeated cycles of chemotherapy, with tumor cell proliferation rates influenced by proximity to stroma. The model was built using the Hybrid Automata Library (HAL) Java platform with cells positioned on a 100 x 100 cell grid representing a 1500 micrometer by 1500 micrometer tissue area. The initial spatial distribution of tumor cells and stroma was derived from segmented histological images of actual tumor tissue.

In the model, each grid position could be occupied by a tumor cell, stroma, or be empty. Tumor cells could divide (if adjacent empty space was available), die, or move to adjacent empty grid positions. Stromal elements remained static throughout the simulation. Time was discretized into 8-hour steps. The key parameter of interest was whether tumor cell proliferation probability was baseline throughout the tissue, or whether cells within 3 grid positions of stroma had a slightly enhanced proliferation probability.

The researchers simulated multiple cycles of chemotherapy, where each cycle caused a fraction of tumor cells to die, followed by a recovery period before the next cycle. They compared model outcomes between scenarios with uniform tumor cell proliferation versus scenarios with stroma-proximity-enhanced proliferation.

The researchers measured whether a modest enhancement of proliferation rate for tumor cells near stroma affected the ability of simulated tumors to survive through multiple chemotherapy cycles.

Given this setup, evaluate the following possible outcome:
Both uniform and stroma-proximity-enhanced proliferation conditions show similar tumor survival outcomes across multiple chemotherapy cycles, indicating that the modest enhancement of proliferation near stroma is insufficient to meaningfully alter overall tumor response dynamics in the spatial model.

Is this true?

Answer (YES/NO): NO